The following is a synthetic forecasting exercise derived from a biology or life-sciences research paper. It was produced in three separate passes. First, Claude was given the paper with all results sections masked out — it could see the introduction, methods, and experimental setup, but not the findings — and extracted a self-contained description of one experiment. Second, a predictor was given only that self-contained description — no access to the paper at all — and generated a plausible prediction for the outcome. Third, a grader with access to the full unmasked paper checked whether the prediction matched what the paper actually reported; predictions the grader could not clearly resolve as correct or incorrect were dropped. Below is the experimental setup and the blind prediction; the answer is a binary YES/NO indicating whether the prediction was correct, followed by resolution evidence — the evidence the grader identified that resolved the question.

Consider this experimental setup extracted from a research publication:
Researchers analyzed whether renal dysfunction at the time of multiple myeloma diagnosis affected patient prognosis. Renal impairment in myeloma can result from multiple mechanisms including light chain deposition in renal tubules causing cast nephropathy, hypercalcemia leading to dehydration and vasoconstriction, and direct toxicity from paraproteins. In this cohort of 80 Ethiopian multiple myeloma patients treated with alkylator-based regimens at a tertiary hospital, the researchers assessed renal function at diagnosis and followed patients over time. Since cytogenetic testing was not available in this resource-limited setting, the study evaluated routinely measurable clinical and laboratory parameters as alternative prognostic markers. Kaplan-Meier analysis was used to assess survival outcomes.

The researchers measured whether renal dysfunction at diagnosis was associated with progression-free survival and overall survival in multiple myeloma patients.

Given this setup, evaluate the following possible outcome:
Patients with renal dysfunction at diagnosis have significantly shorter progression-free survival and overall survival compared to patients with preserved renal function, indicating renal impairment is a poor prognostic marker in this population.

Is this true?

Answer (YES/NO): YES